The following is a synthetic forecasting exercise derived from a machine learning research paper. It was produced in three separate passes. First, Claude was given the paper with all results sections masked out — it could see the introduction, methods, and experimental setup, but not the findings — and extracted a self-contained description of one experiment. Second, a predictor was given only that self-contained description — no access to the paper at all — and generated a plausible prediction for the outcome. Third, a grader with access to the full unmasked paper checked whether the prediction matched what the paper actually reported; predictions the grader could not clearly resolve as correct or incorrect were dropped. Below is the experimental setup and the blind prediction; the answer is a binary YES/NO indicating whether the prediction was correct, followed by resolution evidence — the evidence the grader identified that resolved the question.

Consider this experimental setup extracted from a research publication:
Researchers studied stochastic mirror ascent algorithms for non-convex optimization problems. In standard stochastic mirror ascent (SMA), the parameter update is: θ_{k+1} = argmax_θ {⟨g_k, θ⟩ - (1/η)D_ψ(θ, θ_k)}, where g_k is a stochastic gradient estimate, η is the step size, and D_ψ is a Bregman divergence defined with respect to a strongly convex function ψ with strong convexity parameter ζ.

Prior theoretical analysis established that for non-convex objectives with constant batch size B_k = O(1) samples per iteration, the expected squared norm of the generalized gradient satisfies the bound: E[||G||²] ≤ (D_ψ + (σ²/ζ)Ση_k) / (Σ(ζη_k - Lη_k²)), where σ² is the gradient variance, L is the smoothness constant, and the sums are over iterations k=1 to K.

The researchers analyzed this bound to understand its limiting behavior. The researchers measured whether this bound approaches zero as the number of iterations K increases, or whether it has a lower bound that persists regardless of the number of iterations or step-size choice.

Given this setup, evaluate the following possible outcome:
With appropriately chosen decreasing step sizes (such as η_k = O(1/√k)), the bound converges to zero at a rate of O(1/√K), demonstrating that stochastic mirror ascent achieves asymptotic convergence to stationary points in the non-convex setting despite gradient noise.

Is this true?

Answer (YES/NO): NO